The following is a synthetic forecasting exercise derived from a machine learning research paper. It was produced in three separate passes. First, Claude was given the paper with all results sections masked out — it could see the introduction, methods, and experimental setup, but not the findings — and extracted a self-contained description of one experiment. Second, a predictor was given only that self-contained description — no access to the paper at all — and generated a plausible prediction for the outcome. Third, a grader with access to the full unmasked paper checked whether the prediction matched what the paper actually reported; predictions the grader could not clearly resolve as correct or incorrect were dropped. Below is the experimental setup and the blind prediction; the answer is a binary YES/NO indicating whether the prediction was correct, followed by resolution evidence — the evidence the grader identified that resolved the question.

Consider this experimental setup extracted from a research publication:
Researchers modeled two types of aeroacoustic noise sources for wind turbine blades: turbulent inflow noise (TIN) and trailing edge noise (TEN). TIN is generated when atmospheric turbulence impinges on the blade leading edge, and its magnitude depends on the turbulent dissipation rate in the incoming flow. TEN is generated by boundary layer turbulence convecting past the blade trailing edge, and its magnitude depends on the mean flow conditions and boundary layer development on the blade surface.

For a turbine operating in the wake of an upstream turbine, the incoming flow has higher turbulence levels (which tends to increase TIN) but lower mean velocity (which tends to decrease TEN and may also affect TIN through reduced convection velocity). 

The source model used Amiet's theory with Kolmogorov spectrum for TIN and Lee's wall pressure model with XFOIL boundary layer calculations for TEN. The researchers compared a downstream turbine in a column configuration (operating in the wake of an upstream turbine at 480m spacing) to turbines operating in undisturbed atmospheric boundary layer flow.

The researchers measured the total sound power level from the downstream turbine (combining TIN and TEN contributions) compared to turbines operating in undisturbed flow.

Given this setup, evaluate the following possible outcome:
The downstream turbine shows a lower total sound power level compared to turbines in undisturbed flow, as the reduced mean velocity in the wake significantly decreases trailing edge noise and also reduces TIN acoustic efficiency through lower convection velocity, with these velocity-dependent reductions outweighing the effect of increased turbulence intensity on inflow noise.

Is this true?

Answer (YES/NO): YES